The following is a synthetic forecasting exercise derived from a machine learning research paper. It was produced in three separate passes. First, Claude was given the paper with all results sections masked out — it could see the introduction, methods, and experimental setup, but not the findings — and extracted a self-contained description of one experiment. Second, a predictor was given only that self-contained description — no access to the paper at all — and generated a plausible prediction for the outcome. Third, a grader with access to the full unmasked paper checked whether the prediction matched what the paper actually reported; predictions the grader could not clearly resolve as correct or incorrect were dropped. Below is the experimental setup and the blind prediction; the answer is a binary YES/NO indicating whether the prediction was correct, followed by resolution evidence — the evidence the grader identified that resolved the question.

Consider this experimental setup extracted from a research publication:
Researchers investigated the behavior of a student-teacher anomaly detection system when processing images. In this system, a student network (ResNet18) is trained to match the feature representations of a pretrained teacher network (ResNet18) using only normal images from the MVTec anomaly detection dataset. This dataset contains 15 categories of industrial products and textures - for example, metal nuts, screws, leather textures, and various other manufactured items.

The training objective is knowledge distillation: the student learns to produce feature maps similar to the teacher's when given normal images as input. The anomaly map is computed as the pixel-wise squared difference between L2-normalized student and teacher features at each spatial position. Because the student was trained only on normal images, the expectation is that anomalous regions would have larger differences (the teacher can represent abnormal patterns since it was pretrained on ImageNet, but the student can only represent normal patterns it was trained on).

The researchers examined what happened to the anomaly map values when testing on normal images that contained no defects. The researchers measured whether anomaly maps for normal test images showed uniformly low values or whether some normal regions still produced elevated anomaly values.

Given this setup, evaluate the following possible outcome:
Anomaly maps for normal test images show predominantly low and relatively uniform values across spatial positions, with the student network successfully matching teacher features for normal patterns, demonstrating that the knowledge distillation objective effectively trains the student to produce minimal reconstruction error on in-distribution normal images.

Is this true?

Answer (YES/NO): NO